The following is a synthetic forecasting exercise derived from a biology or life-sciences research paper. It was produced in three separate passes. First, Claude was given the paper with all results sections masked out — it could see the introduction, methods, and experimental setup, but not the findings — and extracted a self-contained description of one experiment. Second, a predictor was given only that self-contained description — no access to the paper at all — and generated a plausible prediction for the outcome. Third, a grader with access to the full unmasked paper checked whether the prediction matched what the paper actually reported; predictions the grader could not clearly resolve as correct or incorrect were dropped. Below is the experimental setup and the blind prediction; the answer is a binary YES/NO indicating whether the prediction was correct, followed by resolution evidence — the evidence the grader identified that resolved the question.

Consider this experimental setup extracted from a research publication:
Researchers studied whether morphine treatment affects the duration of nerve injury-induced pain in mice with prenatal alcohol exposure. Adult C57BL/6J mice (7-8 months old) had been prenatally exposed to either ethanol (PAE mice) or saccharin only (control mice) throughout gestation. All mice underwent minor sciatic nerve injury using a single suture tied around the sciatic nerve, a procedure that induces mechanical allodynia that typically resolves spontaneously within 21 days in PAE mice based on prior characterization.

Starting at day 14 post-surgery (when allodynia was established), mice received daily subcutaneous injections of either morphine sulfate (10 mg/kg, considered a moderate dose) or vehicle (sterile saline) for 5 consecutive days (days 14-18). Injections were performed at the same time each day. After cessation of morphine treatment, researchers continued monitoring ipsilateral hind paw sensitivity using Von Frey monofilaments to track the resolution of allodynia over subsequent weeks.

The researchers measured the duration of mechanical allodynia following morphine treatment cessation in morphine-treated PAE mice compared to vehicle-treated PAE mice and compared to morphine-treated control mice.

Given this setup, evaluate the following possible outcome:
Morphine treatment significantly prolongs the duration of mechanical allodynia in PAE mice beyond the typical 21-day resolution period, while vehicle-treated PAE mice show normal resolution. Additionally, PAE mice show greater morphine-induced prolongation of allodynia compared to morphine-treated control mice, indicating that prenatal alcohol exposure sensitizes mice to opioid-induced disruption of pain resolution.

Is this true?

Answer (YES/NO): YES